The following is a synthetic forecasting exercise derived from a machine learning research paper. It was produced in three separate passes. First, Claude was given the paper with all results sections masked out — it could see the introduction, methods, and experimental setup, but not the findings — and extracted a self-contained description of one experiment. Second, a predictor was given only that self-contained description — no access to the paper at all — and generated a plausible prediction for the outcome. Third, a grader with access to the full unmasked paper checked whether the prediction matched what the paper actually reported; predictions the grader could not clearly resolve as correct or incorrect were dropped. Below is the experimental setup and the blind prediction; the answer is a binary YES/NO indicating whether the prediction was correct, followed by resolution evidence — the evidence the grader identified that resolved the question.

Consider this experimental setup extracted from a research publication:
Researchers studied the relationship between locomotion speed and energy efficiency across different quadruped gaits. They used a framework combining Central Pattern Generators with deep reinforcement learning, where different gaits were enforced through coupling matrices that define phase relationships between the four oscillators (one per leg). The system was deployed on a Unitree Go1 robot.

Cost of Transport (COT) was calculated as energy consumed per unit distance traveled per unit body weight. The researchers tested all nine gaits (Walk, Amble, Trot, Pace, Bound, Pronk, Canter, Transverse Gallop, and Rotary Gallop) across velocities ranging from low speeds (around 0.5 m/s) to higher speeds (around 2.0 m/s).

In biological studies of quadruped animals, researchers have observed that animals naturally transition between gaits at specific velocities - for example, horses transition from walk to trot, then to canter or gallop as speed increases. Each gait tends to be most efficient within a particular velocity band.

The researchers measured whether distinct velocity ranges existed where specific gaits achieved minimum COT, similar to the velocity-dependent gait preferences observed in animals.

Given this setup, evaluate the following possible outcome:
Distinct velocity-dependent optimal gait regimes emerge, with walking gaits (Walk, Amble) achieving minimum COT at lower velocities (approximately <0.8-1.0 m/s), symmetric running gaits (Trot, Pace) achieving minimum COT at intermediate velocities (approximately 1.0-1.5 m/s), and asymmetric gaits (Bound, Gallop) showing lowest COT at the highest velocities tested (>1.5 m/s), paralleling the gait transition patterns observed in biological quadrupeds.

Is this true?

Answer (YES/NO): NO